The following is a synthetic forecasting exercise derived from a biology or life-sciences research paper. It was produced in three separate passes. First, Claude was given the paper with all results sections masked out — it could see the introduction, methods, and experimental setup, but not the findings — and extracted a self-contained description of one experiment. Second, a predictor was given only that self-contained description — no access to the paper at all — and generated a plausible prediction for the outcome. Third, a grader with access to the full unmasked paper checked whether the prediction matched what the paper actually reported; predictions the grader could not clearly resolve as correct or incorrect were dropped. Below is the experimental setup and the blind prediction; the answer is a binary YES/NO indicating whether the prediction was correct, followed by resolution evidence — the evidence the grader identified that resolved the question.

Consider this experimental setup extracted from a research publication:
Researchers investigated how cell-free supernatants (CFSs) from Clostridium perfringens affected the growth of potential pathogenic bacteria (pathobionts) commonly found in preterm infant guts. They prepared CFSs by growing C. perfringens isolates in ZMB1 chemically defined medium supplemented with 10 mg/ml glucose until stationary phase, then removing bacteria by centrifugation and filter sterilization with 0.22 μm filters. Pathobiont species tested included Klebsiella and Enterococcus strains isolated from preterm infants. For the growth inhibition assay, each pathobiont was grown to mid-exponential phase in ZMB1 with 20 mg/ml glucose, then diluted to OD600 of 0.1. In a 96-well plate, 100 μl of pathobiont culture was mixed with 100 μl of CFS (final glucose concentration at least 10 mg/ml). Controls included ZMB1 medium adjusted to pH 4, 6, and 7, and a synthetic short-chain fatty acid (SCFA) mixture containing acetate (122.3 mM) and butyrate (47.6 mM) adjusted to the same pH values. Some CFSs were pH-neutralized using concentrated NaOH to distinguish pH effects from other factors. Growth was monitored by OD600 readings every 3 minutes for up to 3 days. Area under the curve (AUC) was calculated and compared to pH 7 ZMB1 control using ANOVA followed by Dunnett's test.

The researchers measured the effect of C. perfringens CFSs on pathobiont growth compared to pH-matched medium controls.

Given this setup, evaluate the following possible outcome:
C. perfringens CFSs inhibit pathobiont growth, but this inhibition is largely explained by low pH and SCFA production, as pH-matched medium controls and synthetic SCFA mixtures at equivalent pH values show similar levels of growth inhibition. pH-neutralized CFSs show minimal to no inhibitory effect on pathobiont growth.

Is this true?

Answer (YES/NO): NO